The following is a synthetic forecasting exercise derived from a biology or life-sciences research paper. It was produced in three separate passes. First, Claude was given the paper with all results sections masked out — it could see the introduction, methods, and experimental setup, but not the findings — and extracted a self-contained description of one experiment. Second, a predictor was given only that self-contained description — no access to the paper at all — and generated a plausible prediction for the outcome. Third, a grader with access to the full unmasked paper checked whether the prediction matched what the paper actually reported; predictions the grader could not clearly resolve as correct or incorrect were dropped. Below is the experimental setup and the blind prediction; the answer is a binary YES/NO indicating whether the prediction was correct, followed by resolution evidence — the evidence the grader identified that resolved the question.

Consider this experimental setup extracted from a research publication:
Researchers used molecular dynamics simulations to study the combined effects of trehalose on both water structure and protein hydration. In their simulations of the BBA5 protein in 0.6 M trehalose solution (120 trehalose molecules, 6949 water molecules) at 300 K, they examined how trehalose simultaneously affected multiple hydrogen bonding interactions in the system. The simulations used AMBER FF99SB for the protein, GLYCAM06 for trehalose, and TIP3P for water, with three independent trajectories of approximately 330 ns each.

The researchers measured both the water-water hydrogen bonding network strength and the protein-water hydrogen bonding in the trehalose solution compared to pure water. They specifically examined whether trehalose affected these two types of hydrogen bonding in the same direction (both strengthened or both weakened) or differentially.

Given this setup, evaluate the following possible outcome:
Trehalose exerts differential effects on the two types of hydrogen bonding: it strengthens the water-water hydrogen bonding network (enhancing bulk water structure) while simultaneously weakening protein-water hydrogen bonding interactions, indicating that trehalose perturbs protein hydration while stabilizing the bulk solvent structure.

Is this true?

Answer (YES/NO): NO